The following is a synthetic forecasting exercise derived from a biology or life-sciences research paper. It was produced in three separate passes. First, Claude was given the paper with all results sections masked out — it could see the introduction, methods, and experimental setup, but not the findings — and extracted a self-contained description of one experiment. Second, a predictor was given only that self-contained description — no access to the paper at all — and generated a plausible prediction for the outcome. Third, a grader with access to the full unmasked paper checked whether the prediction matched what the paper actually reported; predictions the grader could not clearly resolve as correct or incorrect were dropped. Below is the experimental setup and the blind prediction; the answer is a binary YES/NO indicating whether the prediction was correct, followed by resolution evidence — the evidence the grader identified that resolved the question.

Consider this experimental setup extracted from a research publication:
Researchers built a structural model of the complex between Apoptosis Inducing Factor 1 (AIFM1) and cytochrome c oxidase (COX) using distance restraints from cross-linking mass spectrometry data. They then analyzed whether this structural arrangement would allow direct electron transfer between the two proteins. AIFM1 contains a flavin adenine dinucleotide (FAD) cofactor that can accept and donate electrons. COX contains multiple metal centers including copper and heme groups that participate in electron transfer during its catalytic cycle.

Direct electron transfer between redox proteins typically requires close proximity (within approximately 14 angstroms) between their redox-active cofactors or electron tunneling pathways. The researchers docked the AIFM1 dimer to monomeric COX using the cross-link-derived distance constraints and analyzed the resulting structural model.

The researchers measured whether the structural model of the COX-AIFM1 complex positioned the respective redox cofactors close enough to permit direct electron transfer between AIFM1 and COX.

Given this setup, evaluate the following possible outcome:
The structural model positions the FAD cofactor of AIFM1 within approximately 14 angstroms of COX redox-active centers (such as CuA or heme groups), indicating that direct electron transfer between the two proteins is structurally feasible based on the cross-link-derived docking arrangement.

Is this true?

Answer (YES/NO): NO